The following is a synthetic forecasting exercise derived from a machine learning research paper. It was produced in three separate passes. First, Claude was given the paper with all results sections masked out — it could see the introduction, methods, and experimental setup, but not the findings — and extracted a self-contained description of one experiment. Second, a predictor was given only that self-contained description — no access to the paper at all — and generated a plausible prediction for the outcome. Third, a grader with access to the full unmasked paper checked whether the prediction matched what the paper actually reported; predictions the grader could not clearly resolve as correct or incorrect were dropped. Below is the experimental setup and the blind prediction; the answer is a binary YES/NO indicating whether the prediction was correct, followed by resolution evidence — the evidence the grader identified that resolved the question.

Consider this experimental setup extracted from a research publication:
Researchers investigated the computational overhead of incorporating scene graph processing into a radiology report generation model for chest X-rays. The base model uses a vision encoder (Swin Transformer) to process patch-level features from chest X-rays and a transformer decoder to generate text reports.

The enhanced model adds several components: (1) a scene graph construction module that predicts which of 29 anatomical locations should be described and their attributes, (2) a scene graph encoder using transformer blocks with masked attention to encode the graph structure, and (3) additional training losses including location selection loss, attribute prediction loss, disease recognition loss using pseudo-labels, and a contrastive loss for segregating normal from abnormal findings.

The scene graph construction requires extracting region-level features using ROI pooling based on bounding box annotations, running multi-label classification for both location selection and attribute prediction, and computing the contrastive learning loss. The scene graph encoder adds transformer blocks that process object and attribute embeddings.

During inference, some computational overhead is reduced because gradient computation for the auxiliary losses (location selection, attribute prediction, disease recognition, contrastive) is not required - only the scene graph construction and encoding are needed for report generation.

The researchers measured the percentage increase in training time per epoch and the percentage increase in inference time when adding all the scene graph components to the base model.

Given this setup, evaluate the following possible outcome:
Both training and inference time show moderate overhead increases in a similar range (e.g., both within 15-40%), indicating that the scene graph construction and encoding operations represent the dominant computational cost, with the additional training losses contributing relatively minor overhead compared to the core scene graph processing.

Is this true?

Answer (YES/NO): NO